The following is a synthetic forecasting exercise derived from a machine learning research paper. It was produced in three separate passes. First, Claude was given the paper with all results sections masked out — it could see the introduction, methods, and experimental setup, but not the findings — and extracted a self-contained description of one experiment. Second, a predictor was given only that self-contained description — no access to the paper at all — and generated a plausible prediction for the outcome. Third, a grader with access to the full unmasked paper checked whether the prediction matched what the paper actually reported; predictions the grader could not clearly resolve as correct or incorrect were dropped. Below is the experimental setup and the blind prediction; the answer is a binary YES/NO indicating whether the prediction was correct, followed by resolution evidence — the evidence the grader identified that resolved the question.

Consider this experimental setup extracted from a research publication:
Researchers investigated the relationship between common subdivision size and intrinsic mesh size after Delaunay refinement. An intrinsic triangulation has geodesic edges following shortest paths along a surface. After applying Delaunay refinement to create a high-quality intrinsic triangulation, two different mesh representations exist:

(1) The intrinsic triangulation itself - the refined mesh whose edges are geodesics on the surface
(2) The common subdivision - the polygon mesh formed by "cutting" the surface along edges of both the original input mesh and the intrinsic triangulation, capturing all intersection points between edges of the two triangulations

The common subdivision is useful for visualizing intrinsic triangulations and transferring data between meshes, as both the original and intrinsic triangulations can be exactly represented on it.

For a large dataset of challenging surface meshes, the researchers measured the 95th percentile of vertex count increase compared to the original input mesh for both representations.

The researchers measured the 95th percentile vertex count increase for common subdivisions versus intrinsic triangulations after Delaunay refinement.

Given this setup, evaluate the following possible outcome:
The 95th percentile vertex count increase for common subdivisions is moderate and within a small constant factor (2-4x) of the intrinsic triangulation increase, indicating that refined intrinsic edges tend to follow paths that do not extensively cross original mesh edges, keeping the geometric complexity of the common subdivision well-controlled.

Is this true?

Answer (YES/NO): NO